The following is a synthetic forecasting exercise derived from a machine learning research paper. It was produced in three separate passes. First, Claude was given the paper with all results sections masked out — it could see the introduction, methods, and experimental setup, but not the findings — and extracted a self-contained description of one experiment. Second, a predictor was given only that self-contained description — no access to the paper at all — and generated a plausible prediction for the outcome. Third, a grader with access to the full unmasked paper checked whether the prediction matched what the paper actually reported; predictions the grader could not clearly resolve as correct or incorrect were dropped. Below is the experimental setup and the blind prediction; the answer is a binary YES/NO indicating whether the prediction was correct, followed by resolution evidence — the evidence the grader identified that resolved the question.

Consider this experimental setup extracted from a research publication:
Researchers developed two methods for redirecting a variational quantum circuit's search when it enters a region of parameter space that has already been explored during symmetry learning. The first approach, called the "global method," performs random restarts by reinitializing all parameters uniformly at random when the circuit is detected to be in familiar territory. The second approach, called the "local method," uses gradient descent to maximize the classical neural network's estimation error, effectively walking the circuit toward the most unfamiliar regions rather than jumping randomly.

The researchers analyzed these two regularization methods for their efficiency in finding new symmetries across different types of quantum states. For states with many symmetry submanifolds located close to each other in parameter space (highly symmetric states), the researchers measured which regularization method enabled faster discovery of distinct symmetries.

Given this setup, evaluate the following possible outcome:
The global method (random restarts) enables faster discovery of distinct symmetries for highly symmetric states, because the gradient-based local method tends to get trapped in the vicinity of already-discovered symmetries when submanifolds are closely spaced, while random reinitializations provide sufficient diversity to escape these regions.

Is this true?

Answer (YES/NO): NO